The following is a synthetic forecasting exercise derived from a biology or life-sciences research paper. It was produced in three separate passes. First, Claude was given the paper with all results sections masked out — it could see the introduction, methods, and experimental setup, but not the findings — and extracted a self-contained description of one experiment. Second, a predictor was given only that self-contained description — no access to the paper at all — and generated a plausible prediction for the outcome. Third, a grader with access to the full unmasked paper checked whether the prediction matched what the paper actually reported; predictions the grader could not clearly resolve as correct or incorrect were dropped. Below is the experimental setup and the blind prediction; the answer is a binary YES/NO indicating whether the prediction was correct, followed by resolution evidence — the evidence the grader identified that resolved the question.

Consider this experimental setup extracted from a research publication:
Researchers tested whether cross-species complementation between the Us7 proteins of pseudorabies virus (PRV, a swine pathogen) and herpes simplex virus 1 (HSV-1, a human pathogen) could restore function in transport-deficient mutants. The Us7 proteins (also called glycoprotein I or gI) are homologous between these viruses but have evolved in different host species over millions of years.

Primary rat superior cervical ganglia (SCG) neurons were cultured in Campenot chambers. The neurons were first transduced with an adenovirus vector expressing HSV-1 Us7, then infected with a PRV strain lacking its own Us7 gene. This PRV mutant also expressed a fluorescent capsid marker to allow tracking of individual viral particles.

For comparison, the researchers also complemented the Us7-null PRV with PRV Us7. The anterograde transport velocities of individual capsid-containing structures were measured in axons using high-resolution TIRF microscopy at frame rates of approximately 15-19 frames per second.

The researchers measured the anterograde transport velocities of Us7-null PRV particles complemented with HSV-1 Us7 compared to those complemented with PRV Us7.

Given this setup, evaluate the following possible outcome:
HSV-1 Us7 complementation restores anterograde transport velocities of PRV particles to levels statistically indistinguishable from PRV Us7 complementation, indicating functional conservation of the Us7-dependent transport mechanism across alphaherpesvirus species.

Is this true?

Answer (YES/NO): NO